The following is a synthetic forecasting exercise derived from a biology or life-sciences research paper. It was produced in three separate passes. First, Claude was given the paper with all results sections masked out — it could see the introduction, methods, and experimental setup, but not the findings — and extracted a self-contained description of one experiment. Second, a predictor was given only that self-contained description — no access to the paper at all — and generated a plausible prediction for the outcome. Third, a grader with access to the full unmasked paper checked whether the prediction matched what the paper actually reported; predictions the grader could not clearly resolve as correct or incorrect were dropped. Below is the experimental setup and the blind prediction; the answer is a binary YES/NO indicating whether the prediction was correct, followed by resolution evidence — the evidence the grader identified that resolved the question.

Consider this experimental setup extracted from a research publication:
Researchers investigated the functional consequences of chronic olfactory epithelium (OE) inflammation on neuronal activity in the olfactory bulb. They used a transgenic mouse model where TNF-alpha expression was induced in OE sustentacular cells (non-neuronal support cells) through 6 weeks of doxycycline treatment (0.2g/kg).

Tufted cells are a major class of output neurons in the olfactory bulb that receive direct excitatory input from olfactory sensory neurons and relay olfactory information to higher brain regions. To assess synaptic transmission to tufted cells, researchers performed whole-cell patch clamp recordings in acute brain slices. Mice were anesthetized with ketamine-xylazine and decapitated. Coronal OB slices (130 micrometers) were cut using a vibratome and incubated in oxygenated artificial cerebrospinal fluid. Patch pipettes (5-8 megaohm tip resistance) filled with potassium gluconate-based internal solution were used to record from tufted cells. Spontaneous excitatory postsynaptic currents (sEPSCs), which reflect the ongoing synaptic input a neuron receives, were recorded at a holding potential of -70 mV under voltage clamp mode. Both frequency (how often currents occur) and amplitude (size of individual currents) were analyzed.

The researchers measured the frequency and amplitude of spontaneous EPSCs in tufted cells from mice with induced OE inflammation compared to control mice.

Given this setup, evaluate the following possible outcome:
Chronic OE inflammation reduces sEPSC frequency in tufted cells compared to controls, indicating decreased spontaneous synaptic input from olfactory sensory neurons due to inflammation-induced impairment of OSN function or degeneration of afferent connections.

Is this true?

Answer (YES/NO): YES